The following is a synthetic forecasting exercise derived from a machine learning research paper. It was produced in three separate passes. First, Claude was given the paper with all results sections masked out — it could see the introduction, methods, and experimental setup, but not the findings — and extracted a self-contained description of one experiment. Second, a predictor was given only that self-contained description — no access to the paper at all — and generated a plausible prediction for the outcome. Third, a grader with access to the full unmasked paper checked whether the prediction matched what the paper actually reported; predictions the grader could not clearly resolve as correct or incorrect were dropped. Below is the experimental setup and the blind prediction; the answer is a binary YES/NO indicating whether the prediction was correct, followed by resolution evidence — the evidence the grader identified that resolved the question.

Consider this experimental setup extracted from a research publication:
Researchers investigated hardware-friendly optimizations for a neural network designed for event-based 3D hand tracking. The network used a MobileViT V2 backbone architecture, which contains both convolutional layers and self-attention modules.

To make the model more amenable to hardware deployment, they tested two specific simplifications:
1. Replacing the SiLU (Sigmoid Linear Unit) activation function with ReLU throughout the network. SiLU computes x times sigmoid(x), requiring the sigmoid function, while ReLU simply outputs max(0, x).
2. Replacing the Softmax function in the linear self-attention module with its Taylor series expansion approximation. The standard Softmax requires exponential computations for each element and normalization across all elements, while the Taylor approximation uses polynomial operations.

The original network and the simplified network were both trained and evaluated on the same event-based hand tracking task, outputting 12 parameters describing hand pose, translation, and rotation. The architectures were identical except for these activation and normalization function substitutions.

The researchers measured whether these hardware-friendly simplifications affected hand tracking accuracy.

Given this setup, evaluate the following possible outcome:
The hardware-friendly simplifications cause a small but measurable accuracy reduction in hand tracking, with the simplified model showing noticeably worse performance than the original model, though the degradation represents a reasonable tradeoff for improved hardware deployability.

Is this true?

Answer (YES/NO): NO